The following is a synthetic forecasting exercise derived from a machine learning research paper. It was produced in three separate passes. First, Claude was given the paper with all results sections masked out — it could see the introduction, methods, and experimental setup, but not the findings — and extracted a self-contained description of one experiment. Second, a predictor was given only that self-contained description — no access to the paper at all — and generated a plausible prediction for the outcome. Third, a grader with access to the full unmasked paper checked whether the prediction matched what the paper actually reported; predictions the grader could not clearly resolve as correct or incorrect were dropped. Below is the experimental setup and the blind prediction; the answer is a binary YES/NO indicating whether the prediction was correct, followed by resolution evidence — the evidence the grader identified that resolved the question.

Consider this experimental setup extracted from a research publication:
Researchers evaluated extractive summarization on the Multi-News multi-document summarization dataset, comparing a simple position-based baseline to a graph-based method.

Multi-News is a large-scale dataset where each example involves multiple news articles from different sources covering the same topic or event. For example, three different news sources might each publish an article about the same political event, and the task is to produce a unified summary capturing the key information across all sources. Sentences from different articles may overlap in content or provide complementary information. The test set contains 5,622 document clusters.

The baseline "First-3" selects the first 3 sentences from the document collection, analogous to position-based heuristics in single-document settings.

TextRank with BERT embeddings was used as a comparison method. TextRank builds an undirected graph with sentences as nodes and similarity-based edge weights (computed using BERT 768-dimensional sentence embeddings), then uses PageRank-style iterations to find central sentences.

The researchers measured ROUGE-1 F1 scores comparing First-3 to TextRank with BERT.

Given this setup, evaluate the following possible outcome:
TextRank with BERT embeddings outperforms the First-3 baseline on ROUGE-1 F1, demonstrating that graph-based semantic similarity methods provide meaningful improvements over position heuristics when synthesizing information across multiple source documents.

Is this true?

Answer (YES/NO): YES